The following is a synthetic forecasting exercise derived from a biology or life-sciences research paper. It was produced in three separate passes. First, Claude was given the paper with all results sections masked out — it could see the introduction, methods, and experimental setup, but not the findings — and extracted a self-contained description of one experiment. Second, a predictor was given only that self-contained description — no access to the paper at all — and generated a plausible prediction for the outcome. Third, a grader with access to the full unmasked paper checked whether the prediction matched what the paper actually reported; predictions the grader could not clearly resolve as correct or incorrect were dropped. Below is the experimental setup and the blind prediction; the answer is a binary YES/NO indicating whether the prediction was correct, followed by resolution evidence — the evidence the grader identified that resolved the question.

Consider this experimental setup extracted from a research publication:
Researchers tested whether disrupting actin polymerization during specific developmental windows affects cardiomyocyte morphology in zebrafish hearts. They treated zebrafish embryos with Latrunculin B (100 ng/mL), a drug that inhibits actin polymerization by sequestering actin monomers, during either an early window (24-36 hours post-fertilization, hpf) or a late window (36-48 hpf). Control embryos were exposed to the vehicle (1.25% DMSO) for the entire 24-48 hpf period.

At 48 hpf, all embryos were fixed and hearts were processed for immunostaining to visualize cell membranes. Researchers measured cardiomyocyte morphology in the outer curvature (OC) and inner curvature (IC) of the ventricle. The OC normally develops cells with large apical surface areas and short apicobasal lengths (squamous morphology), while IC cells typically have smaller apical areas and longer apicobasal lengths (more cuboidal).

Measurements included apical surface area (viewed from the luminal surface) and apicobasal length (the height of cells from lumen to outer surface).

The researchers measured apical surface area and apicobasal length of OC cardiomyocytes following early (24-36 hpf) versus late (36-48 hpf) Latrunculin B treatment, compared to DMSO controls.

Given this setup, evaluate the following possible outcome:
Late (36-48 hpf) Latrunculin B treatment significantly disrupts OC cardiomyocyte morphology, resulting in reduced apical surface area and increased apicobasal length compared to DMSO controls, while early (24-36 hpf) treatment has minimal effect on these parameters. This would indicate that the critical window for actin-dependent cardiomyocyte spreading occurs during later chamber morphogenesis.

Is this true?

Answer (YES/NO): NO